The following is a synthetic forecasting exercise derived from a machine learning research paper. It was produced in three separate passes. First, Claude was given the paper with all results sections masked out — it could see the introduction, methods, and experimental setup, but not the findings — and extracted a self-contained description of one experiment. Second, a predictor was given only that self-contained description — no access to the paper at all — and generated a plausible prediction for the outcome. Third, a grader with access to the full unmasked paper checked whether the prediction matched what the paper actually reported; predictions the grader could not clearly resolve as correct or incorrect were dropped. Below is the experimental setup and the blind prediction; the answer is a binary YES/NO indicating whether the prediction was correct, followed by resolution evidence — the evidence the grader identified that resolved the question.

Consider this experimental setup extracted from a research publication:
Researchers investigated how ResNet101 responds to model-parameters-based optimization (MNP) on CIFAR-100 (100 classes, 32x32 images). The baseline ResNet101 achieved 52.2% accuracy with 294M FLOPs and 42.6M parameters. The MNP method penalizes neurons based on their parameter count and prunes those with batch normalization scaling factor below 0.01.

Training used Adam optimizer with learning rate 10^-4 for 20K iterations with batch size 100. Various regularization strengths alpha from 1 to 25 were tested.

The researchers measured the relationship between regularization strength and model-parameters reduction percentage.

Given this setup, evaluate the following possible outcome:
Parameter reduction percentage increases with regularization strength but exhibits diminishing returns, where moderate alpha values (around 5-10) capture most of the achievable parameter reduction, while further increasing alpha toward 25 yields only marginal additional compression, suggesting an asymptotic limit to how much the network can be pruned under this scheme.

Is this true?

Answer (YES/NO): NO